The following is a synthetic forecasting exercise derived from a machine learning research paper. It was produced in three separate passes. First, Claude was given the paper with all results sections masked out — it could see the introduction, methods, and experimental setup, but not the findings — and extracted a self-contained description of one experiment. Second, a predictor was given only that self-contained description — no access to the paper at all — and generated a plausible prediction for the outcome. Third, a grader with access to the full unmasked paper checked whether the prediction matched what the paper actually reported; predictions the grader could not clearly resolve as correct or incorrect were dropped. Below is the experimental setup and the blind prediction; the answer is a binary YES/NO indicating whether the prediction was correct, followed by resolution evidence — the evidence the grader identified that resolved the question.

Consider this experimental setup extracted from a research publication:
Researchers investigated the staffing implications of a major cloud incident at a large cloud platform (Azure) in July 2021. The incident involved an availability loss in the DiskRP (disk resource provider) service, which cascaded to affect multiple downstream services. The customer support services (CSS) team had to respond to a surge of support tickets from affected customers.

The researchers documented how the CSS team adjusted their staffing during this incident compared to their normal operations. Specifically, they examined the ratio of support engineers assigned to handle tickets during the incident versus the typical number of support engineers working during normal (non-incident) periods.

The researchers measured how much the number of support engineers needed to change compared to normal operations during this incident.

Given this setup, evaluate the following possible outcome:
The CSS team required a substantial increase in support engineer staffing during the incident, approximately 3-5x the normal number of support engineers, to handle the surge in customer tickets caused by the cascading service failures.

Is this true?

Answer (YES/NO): NO